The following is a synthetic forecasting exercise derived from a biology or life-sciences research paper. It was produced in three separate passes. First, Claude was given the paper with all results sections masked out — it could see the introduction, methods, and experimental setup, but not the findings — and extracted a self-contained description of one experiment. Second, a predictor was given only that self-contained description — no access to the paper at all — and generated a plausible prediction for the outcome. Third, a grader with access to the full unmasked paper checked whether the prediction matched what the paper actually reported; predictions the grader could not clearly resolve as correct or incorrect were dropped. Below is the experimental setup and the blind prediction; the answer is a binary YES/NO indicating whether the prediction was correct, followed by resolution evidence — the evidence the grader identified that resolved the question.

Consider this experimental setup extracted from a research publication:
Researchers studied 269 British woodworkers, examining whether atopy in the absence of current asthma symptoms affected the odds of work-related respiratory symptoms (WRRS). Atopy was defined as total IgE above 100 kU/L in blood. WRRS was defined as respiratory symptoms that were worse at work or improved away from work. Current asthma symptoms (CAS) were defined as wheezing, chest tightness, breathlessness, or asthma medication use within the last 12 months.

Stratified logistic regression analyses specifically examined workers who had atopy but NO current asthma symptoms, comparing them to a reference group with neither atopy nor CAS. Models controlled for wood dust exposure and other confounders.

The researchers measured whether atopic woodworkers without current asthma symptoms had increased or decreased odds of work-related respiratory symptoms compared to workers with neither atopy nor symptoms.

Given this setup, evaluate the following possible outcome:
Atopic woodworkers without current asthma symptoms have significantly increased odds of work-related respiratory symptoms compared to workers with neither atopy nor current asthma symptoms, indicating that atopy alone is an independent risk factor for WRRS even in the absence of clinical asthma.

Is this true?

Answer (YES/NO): NO